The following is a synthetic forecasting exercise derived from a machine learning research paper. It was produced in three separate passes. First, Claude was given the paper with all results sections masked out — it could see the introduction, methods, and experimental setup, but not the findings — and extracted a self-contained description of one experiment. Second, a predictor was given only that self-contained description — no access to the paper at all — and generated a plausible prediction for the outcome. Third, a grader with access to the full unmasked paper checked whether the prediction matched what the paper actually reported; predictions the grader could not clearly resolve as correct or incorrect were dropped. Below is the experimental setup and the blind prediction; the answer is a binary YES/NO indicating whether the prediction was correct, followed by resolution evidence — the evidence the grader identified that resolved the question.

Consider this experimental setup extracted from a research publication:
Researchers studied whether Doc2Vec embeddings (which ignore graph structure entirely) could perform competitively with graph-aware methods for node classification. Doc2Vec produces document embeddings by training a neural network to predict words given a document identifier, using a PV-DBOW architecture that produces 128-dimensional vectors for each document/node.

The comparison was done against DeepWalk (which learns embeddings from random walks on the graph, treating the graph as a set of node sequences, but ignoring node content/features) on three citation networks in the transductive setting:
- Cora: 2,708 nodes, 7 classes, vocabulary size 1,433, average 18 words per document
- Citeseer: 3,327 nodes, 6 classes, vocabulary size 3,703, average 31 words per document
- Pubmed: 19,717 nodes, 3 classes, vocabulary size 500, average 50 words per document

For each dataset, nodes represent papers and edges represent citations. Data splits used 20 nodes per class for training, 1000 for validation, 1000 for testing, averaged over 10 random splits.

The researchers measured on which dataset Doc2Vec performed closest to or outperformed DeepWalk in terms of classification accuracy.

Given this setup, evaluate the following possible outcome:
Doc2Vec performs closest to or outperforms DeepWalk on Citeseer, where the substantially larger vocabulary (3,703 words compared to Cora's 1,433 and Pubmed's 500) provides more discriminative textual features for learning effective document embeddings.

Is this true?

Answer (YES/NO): YES